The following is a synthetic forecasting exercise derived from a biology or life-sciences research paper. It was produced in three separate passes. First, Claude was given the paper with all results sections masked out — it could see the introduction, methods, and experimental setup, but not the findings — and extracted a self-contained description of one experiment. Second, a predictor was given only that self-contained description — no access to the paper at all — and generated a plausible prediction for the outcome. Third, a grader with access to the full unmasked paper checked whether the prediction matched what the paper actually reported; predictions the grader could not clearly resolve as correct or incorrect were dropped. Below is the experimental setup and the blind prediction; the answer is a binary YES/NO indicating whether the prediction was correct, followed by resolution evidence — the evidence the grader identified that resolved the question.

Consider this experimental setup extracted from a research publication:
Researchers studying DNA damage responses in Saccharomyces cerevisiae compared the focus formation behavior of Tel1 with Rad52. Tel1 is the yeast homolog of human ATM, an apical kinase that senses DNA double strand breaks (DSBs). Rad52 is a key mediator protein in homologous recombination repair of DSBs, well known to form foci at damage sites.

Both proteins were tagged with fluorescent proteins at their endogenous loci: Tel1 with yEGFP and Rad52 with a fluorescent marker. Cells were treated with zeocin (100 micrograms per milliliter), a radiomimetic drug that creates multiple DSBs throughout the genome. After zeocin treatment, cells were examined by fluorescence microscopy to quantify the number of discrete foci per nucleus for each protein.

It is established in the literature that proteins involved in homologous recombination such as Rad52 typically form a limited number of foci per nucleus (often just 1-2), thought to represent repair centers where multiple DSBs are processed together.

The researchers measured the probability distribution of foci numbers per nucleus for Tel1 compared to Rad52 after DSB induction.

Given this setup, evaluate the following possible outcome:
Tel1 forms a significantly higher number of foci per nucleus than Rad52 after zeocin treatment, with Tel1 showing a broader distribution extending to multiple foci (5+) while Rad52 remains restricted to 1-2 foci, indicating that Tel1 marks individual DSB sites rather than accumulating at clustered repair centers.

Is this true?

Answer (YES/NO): YES